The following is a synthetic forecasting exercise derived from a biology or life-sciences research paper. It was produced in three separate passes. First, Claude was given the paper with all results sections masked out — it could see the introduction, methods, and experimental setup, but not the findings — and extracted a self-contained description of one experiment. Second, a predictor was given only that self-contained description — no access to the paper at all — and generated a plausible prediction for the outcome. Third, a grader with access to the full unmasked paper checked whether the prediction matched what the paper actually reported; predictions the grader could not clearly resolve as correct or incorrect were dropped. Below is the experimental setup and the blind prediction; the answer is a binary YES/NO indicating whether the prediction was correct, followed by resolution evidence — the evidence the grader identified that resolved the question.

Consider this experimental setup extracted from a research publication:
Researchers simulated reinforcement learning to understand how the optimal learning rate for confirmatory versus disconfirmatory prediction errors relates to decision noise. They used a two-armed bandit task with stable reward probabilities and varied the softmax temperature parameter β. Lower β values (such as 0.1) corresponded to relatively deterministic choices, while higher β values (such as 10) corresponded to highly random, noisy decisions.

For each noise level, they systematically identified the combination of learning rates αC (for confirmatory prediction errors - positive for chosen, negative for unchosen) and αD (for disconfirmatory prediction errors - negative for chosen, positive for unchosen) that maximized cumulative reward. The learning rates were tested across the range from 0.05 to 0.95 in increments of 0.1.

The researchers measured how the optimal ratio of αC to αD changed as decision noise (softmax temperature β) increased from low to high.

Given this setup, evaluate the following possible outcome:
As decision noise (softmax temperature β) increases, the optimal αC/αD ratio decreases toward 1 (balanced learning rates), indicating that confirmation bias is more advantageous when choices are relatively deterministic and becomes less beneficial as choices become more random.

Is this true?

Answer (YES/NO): NO